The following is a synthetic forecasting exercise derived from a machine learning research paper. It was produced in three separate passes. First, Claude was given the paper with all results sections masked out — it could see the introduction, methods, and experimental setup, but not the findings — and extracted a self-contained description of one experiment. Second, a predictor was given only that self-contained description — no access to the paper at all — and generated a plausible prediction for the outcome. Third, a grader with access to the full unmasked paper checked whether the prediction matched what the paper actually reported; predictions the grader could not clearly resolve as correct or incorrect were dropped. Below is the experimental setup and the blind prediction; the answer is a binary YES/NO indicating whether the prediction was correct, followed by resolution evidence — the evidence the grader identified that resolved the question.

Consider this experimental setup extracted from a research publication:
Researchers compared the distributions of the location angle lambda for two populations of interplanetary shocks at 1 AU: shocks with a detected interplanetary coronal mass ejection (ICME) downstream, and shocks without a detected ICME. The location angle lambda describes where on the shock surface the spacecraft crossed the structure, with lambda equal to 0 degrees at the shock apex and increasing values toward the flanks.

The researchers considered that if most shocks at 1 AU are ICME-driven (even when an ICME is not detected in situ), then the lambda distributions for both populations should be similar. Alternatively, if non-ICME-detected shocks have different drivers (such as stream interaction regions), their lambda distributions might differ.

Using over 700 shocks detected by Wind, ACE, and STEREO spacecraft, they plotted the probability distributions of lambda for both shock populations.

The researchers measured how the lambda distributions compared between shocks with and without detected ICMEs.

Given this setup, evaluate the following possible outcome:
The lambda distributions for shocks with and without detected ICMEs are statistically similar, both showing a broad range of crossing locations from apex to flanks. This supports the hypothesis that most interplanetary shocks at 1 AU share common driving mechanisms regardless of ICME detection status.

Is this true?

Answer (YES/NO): YES